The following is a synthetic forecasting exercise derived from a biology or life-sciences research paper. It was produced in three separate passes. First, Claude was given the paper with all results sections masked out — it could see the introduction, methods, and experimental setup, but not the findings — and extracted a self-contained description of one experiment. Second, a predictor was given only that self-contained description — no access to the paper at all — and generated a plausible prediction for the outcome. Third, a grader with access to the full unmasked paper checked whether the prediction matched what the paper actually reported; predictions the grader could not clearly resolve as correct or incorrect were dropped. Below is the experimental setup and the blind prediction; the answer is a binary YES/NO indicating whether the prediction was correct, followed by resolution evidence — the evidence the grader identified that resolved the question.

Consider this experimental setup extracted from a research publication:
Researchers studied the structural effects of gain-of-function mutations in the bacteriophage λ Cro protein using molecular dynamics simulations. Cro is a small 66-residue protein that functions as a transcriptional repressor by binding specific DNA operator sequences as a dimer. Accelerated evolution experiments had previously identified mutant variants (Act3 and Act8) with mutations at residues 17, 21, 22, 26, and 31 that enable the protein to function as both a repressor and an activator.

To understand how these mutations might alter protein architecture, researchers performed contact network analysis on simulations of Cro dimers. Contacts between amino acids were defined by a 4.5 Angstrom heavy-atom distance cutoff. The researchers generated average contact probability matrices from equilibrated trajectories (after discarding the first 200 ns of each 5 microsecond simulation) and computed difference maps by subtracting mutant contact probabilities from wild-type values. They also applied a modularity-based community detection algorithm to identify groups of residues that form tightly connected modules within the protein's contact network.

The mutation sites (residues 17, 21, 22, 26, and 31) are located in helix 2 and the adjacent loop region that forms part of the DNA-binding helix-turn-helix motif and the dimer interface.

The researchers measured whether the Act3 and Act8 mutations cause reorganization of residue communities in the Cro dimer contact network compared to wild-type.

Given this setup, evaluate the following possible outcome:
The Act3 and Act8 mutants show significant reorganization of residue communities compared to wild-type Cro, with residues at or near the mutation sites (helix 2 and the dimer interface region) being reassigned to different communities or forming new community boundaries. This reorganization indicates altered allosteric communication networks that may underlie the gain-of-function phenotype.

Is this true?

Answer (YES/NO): NO